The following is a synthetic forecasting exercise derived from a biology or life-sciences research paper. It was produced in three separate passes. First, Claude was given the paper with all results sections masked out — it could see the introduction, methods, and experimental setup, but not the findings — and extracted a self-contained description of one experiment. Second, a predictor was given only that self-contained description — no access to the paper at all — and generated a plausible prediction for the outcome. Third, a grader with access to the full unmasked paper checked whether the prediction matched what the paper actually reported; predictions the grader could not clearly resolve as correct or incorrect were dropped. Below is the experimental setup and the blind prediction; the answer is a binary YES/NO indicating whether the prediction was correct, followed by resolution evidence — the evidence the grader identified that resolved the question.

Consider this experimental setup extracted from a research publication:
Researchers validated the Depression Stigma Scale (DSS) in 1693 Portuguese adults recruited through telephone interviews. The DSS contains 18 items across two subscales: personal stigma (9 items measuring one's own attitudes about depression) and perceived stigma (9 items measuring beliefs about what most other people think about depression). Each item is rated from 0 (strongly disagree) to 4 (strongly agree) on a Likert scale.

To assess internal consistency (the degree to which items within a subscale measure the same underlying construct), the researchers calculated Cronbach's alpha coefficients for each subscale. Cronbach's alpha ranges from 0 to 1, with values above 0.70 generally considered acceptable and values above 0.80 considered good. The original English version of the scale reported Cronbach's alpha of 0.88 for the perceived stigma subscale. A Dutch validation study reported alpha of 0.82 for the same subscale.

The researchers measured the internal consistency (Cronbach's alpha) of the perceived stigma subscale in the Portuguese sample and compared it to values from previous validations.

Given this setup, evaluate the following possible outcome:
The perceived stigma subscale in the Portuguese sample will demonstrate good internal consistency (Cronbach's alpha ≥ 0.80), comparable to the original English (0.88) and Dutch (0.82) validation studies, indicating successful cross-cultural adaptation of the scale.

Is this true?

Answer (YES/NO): NO